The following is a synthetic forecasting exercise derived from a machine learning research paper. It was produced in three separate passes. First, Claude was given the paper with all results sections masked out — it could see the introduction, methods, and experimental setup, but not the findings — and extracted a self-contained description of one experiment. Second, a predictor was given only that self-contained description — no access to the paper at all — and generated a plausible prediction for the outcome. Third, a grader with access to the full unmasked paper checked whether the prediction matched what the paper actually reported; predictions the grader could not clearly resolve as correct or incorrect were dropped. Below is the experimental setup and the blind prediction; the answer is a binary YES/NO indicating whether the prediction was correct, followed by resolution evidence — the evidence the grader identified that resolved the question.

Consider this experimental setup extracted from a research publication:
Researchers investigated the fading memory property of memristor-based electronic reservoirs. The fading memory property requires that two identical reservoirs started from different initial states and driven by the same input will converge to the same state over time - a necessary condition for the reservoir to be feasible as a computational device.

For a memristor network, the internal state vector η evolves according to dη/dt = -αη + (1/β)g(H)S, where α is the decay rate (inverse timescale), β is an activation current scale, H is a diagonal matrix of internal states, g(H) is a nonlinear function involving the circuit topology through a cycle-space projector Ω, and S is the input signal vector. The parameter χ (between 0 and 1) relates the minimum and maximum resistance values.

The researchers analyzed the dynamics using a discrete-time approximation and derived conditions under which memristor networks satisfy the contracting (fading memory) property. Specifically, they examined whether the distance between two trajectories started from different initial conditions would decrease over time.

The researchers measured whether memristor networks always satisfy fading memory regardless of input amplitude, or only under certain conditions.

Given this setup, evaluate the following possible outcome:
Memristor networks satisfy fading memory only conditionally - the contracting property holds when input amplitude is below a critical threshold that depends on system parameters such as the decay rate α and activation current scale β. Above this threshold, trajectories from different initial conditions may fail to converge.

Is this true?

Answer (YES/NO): YES